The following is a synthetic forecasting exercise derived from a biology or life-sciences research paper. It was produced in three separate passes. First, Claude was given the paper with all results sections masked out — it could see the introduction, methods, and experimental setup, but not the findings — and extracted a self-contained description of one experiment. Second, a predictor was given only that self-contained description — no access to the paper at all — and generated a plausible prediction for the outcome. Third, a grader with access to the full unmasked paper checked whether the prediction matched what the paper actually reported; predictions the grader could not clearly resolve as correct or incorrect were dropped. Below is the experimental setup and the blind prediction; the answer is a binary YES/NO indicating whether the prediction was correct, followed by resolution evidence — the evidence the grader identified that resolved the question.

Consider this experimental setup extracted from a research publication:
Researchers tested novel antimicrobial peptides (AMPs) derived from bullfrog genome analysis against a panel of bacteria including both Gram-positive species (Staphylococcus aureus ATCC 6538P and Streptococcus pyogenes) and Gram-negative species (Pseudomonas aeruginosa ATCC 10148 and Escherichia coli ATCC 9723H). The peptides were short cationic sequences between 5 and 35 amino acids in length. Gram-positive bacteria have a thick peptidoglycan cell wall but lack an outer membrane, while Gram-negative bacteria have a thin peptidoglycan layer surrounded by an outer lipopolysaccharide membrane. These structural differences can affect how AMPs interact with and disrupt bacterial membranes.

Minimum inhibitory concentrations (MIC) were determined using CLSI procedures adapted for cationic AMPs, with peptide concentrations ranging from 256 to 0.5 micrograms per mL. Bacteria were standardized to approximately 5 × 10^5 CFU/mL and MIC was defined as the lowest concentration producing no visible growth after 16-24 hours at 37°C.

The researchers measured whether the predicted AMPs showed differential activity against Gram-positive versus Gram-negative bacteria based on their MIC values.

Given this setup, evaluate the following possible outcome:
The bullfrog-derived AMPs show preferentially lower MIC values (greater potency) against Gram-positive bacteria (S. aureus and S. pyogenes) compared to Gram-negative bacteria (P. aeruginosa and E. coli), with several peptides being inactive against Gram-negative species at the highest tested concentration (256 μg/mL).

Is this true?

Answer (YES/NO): NO